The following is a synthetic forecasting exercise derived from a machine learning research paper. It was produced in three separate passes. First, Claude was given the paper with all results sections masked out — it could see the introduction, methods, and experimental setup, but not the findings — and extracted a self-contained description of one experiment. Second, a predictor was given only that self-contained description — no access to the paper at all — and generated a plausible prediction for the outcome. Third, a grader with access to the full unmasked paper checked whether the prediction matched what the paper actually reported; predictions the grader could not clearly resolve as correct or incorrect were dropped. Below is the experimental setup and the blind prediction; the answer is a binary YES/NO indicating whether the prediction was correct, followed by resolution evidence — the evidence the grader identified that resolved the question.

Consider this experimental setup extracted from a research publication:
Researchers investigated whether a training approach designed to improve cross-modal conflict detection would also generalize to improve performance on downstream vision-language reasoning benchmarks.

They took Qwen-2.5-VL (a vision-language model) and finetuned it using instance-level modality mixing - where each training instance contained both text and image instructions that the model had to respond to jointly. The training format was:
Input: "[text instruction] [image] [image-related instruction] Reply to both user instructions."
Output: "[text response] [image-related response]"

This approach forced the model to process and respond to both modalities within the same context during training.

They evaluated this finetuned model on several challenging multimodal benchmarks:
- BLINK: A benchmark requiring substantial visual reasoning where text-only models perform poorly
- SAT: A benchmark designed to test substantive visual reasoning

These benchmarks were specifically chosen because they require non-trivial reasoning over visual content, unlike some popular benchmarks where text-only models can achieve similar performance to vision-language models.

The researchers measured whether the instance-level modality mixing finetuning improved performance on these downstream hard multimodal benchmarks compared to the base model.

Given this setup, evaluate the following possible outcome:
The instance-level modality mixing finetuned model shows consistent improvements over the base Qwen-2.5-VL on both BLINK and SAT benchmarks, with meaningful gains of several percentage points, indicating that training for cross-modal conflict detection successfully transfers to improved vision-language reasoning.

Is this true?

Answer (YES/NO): YES